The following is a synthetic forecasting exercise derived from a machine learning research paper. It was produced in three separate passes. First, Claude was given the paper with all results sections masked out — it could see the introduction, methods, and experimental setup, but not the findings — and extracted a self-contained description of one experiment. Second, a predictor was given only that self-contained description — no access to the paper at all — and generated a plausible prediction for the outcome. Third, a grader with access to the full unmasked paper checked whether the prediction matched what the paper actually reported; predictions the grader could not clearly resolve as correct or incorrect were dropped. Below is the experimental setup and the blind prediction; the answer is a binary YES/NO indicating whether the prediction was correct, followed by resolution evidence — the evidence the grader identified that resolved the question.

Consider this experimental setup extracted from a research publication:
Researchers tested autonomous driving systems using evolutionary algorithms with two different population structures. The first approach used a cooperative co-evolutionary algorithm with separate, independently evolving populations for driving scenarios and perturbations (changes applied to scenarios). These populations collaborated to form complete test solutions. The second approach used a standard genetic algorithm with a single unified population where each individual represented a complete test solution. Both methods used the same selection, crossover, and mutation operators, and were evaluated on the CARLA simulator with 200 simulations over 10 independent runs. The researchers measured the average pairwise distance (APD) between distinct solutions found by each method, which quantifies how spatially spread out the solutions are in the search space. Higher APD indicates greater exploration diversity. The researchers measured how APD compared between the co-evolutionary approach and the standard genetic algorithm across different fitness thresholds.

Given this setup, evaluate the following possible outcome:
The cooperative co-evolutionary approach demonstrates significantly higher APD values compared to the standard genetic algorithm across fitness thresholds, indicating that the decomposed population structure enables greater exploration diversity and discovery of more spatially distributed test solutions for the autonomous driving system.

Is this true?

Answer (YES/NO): NO